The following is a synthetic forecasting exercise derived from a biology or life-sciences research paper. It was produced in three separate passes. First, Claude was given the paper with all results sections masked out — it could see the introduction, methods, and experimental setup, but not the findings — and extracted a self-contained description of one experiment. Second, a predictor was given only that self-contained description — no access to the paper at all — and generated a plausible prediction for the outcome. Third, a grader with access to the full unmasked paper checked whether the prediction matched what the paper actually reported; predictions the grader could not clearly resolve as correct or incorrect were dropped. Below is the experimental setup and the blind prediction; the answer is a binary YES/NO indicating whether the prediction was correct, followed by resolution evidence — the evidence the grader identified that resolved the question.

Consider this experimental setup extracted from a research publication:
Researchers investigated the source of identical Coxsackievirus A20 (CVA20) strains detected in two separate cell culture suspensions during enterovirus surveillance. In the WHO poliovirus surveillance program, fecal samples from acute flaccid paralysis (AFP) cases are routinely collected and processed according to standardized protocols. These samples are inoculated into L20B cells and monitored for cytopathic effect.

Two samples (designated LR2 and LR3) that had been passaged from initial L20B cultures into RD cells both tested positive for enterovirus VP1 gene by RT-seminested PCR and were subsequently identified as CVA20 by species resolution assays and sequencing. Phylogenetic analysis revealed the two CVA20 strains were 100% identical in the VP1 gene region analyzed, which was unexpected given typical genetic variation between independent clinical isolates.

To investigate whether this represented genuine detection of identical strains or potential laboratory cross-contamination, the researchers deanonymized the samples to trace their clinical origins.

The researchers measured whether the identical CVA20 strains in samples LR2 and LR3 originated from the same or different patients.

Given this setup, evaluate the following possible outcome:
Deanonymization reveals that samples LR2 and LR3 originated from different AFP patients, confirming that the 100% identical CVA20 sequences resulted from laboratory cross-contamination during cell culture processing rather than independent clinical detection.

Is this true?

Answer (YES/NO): NO